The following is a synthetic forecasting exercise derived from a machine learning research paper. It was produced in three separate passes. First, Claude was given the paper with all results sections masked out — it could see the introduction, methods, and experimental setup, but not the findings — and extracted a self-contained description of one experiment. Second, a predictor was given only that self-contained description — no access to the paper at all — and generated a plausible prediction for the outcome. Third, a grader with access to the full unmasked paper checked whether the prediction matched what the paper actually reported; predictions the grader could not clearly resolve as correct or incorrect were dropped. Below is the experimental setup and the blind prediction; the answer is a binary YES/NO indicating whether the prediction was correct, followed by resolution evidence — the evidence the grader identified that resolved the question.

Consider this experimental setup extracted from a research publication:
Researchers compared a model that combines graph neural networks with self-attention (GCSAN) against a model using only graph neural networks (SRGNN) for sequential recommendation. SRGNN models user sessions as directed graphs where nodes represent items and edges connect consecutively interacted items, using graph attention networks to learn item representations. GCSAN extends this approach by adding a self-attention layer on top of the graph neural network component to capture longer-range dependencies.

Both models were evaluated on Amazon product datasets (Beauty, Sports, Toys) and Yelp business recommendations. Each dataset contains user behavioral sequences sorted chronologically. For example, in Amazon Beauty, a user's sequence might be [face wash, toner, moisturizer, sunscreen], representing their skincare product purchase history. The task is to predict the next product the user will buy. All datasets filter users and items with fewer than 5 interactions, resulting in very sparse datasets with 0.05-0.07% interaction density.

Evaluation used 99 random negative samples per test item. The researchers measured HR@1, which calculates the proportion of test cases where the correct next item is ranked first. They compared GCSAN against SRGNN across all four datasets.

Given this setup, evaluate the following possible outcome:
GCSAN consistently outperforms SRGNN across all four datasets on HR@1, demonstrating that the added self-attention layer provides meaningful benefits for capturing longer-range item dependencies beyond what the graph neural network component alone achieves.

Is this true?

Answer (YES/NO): YES